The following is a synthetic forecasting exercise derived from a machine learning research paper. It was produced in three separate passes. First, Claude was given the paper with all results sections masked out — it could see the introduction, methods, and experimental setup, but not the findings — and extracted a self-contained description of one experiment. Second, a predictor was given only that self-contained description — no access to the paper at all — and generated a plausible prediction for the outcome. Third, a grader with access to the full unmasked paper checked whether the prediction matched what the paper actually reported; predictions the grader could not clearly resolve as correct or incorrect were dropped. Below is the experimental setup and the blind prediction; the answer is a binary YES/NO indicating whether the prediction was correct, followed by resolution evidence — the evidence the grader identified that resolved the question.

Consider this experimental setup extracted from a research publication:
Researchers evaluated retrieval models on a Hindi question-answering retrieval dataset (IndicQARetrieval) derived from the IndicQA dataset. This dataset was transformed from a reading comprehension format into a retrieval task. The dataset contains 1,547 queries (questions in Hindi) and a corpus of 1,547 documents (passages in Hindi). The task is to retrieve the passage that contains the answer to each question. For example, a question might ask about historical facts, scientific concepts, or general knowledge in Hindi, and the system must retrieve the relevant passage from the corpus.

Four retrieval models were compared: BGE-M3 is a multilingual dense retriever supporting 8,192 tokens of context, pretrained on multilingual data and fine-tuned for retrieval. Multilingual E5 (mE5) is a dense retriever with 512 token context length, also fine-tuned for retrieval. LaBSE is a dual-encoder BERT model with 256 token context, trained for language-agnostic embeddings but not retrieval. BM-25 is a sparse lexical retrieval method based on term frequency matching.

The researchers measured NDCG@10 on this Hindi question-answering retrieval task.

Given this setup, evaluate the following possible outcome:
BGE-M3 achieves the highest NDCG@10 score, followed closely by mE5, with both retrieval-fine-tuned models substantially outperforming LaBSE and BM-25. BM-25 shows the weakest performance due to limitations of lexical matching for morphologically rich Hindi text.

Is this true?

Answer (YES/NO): NO